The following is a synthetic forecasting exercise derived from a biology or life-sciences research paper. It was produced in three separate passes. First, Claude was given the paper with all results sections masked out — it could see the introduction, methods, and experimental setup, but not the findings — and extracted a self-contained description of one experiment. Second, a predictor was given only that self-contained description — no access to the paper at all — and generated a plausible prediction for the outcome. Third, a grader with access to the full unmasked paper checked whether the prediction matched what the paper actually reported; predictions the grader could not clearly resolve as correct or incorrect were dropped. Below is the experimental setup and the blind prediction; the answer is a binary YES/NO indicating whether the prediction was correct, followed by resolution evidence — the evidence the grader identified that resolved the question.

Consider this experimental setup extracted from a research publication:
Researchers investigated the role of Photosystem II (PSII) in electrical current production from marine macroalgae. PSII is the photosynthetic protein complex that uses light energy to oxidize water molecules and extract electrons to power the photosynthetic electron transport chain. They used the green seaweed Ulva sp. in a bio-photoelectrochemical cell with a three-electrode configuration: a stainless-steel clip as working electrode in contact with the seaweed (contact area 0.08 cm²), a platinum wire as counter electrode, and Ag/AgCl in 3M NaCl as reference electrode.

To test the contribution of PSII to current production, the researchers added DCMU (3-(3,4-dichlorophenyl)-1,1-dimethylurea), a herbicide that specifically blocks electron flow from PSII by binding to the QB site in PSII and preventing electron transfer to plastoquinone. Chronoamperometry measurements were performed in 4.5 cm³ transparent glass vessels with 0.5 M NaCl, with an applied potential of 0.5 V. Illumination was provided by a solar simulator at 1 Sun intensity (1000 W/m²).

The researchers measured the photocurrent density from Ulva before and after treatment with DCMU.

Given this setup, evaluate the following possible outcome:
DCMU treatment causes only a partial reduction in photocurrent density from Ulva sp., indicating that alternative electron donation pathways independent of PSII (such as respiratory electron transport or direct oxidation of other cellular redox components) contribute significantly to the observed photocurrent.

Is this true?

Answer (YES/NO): NO